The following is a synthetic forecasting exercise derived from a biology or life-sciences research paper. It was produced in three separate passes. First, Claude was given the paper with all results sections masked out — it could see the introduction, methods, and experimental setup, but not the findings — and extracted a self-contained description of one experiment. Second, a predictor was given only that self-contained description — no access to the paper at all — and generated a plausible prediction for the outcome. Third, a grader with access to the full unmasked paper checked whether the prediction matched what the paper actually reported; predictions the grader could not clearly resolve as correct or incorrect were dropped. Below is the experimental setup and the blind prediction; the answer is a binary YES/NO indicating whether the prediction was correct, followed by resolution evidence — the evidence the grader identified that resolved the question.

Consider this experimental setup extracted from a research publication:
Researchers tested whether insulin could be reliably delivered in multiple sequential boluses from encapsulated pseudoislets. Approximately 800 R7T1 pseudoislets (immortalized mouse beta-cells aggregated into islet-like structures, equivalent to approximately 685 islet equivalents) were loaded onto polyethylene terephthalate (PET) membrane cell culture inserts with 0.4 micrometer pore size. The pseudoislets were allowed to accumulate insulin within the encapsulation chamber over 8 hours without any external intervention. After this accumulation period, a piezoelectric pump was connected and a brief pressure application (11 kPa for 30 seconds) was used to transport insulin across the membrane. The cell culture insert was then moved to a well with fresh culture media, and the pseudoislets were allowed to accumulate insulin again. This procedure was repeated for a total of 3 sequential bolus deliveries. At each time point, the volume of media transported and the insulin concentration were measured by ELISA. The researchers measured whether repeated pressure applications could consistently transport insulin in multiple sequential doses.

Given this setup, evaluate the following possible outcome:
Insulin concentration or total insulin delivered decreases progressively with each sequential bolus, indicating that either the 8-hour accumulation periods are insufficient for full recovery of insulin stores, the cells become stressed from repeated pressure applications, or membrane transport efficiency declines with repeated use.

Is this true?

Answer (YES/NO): NO